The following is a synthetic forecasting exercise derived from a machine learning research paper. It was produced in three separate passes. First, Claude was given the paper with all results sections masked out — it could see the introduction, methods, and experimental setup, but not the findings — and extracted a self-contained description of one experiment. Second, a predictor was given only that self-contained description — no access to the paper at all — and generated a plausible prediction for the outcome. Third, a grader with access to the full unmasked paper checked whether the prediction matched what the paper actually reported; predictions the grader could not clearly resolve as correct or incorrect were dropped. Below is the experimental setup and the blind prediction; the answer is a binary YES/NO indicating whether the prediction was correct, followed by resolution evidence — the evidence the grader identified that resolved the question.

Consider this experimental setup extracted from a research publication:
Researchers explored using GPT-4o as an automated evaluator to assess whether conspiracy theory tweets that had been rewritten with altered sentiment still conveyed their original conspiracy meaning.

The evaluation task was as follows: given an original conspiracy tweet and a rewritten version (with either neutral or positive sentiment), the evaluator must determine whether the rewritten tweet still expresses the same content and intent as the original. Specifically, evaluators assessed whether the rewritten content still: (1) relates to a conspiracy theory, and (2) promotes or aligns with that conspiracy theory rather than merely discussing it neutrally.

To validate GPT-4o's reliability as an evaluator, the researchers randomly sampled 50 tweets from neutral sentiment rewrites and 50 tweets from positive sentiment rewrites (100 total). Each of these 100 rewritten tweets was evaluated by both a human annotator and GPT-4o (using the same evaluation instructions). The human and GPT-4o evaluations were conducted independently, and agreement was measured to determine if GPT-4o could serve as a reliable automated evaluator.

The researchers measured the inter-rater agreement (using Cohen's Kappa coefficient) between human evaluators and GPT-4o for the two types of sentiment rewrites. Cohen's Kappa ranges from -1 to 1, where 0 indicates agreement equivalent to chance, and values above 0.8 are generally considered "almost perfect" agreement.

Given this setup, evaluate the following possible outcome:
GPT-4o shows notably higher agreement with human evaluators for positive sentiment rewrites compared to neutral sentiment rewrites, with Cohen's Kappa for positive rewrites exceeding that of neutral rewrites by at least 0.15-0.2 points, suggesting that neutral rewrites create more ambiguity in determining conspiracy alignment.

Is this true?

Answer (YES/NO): NO